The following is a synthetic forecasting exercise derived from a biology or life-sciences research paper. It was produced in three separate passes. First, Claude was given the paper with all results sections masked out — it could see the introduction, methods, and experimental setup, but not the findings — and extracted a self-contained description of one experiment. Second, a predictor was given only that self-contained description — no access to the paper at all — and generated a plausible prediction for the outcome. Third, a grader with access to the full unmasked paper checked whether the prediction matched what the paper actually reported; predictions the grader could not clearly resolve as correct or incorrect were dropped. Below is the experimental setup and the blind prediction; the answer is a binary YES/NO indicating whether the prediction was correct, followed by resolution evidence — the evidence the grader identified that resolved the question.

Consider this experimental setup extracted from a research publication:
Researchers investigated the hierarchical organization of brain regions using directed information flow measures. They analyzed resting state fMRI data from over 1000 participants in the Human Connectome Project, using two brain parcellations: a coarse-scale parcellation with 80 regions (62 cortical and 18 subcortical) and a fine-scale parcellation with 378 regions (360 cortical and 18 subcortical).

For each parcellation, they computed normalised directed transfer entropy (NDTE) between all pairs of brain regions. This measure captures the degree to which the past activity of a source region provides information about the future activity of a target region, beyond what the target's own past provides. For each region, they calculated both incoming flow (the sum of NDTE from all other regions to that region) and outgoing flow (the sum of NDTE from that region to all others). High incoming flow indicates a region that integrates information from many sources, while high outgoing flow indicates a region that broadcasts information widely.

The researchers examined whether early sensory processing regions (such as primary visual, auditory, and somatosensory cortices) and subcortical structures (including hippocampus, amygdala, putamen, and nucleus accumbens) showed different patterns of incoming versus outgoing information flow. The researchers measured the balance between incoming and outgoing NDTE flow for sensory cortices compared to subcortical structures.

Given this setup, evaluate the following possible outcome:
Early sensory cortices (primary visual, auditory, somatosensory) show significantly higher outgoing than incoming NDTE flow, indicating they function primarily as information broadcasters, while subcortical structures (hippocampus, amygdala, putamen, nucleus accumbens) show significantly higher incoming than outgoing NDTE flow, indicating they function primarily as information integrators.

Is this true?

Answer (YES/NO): YES